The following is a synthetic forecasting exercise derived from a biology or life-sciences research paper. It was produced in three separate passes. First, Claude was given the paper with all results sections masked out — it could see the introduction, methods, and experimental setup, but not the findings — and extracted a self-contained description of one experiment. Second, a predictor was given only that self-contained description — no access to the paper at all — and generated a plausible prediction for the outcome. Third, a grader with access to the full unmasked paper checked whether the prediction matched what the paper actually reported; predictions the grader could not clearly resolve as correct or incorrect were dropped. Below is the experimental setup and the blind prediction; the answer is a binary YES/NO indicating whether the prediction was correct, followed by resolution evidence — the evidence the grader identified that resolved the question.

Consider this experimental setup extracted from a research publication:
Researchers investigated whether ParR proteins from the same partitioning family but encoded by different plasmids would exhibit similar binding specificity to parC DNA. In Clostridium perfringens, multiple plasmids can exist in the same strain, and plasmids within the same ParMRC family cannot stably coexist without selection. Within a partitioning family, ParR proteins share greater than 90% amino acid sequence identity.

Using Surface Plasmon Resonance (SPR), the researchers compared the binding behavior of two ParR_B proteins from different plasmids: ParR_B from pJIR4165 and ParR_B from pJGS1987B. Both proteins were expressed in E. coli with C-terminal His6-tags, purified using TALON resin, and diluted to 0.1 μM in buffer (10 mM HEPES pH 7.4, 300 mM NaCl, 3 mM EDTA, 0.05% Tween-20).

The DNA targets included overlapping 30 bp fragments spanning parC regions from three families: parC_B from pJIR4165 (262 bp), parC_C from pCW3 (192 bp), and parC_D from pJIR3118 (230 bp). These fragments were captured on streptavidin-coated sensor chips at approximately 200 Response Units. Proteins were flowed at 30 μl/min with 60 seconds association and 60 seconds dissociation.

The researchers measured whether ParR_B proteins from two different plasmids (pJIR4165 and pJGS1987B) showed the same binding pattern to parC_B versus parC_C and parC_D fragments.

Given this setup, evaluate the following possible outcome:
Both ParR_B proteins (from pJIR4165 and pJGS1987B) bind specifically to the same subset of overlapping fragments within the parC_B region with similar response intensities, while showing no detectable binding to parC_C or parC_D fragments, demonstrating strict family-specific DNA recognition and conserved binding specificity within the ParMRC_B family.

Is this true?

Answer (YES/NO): YES